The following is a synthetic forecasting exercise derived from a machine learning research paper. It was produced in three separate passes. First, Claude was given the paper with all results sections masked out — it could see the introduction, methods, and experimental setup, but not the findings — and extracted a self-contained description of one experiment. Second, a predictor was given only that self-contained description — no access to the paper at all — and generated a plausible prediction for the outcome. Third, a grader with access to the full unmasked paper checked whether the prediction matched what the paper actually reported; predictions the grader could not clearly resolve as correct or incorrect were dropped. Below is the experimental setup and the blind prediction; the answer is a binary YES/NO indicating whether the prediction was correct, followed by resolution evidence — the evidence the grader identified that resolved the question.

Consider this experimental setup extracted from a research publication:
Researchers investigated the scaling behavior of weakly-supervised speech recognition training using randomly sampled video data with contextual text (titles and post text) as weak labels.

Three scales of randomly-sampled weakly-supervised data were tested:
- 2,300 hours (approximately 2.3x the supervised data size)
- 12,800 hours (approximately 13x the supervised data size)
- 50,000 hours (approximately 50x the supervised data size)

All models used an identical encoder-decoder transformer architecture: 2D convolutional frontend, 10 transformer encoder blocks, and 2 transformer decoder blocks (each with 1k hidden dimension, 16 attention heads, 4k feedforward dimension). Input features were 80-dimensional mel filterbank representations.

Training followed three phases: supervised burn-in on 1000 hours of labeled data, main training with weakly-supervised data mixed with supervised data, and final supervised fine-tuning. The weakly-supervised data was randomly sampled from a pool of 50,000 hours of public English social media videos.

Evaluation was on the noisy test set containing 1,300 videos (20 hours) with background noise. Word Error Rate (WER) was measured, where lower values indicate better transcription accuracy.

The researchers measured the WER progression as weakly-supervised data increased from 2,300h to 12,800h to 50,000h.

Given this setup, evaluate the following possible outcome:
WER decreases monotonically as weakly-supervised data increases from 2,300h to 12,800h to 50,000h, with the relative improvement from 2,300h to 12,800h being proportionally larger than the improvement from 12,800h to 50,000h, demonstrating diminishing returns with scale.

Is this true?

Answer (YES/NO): YES